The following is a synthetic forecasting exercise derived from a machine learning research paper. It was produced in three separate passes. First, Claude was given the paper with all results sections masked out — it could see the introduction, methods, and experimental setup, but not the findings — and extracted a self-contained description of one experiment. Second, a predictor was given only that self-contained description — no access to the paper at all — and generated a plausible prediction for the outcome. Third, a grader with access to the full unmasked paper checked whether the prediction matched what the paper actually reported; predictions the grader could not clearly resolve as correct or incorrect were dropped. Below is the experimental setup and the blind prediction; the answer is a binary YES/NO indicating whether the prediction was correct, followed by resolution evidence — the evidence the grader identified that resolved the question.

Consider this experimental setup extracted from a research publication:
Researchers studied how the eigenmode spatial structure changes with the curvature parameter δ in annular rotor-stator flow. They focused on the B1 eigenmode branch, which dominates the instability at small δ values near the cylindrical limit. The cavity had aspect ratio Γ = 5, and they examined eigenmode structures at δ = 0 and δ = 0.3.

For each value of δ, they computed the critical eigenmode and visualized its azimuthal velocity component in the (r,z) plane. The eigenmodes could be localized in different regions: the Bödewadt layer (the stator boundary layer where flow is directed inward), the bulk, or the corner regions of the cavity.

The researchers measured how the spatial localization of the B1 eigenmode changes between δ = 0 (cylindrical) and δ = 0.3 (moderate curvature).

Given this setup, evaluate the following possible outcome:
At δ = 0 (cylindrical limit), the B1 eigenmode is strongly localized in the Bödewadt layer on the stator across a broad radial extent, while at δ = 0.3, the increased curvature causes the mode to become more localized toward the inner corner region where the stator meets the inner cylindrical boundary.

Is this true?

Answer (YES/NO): NO